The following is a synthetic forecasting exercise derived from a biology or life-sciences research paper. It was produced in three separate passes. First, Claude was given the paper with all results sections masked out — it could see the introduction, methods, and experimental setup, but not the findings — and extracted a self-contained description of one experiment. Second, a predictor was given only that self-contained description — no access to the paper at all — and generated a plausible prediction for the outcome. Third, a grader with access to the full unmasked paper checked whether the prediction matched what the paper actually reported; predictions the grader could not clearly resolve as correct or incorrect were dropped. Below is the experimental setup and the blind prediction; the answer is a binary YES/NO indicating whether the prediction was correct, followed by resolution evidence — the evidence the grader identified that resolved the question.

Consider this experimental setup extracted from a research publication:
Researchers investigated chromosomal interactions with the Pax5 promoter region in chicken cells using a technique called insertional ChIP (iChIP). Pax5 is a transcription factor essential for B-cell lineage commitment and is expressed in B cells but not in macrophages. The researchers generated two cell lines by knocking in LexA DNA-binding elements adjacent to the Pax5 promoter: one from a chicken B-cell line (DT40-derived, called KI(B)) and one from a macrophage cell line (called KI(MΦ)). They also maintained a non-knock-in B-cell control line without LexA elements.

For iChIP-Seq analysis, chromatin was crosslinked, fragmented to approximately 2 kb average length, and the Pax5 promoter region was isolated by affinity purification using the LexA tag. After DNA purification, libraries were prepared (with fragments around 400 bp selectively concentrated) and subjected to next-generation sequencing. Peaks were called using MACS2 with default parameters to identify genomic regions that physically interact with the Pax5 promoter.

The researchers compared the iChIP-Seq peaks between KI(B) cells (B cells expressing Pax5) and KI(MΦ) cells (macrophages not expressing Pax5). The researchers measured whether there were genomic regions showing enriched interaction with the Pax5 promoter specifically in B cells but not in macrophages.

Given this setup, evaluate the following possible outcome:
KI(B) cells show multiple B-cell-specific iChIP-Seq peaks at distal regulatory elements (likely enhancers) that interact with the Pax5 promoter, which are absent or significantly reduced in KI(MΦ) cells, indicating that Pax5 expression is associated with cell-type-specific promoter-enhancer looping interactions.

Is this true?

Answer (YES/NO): YES